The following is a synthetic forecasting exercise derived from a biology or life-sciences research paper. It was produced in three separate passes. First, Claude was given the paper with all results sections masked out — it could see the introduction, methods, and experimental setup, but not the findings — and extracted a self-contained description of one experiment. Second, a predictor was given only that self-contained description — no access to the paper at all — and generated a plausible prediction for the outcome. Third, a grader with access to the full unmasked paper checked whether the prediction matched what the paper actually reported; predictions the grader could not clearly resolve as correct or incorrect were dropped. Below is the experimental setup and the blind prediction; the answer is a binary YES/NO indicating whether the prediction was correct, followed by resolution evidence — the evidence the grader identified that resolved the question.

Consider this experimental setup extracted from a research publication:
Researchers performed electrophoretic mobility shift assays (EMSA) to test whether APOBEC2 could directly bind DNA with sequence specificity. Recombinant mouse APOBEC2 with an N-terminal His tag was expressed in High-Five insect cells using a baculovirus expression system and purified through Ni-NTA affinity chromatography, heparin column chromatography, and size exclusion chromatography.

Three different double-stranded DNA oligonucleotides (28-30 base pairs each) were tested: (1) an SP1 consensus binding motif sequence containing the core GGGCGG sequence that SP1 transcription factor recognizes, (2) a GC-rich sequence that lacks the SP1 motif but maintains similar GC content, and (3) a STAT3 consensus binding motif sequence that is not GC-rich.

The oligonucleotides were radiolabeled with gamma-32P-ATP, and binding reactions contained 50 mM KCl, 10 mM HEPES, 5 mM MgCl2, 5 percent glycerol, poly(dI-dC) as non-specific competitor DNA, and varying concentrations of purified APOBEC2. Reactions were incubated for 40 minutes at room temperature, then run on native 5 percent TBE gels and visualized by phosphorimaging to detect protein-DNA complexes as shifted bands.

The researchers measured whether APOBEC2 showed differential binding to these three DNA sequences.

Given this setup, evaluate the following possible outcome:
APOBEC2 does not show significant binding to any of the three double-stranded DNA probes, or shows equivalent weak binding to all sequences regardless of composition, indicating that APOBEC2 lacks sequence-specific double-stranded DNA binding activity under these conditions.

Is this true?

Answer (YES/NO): NO